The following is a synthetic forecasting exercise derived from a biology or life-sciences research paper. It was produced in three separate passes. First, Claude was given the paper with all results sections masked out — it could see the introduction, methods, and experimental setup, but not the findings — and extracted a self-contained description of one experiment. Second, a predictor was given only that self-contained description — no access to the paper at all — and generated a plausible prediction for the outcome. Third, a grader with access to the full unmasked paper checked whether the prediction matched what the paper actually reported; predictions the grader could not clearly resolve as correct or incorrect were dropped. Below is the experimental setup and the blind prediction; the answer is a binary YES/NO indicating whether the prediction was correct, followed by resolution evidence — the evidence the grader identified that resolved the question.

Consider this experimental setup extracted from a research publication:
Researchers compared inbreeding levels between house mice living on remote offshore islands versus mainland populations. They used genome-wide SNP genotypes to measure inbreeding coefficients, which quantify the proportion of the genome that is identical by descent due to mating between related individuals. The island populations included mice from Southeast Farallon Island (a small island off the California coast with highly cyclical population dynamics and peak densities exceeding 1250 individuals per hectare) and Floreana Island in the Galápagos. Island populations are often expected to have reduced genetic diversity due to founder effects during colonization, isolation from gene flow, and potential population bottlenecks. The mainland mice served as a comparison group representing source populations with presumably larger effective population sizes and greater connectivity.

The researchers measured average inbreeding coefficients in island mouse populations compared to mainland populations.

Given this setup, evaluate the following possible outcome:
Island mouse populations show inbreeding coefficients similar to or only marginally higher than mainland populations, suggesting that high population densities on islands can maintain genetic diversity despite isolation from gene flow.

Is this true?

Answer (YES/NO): NO